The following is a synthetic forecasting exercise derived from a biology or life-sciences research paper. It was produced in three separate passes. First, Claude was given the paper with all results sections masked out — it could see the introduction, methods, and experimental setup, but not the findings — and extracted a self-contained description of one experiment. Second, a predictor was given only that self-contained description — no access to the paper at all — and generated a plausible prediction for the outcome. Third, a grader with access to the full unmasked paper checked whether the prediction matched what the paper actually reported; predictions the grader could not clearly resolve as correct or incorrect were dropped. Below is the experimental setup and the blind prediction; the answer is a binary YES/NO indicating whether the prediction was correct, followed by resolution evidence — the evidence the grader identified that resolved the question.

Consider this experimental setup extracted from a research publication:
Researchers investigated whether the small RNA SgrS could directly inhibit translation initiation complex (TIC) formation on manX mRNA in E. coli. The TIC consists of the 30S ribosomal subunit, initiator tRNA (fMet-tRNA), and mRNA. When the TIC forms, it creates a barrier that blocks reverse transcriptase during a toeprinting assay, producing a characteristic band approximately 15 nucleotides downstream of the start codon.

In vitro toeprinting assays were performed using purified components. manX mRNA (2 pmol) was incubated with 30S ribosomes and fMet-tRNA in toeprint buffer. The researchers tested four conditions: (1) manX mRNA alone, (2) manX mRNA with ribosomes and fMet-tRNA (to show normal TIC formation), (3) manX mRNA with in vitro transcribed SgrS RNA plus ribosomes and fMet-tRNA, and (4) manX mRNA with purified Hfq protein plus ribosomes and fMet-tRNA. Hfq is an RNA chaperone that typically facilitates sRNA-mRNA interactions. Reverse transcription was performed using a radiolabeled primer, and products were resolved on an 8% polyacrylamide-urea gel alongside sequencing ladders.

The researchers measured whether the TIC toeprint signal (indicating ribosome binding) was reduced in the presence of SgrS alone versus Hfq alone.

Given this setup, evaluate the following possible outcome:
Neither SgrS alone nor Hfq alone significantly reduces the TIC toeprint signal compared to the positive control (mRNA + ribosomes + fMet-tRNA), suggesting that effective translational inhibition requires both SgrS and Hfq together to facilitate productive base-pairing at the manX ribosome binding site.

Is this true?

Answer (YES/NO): NO